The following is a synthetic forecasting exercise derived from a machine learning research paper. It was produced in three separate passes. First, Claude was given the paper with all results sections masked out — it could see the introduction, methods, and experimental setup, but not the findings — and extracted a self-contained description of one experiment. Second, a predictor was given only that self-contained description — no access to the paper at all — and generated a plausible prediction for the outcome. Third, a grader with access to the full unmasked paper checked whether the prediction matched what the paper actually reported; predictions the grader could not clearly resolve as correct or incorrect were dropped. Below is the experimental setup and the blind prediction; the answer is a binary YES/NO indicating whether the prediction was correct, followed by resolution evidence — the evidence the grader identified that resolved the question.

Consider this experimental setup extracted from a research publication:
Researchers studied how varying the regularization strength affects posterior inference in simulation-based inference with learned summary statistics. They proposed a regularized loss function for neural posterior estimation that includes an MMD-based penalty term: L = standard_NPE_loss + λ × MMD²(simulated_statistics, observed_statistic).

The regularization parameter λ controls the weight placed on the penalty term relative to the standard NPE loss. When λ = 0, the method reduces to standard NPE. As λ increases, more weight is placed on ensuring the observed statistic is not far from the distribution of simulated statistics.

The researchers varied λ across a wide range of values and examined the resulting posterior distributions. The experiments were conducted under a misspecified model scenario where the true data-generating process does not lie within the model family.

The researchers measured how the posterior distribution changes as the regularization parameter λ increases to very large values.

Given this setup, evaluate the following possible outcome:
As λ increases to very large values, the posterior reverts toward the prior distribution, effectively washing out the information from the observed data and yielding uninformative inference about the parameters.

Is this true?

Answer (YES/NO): YES